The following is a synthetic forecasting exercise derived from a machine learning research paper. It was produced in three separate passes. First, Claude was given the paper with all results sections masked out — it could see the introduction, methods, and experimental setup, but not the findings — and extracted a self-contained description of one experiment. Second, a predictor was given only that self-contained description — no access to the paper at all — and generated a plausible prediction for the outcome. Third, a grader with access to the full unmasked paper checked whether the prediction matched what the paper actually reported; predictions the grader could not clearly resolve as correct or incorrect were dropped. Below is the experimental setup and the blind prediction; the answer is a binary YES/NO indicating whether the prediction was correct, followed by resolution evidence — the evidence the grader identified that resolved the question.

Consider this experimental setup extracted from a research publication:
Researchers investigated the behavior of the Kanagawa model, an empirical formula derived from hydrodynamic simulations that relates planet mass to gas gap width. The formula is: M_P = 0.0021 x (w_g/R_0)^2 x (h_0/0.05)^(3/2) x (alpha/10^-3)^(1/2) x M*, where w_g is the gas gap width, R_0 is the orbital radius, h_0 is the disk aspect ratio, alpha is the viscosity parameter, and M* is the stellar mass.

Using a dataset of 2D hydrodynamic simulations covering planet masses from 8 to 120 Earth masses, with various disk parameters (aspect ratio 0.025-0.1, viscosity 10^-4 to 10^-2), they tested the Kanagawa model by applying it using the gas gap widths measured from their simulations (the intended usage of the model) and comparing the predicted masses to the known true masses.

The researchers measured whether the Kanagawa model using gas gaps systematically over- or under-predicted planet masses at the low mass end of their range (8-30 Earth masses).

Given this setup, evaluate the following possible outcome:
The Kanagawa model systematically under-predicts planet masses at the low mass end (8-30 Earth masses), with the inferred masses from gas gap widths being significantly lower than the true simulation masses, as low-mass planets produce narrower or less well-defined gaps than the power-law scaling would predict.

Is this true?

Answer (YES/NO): YES